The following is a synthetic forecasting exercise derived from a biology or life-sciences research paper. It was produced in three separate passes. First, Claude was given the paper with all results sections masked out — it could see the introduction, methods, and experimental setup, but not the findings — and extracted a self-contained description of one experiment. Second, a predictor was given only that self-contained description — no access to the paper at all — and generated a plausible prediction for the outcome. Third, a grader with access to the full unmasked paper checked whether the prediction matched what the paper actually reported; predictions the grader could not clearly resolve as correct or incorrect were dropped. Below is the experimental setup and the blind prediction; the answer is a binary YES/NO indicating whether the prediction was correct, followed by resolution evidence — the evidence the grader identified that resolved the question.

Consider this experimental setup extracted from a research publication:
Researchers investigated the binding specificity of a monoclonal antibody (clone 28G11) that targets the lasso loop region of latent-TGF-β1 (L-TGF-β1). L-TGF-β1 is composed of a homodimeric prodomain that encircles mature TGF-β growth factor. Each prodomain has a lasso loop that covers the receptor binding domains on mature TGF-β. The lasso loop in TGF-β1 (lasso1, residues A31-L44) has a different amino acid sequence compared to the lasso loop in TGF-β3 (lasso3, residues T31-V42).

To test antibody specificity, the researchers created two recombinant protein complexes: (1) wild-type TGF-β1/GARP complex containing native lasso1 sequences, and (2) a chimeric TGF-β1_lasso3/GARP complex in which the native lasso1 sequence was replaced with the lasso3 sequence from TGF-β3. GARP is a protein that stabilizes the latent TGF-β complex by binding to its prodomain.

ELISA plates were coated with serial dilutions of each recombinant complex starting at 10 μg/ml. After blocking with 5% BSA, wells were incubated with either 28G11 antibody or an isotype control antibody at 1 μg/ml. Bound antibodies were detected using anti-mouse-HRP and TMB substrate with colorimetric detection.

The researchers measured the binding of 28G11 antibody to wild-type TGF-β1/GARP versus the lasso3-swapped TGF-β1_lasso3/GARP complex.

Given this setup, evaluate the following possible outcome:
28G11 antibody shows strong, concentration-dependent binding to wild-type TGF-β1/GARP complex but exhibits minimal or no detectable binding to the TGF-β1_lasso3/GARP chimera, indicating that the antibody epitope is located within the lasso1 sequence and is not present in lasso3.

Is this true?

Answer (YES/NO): YES